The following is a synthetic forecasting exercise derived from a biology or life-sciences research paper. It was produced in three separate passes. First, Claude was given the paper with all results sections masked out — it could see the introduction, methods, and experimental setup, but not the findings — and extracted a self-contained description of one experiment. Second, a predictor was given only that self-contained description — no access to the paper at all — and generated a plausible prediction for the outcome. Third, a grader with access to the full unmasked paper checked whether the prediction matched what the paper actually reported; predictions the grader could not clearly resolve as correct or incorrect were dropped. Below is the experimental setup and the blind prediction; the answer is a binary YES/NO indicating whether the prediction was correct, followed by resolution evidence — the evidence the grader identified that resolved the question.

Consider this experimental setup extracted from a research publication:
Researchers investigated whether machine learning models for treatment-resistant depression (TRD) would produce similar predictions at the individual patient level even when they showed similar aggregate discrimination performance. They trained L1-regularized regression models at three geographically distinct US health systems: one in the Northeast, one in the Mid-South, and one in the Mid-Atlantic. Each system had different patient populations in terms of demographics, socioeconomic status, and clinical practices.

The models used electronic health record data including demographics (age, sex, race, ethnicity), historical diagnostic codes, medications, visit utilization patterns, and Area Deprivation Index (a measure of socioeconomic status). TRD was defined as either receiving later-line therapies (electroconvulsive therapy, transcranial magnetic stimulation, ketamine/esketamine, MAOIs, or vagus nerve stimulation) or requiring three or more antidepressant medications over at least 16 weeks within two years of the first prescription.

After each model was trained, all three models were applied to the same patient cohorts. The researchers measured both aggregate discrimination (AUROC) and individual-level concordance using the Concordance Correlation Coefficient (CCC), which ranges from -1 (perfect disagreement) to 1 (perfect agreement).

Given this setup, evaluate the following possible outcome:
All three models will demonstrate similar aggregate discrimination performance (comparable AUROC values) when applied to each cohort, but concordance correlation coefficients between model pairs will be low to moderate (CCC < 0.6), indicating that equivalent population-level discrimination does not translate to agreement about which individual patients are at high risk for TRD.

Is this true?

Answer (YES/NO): YES